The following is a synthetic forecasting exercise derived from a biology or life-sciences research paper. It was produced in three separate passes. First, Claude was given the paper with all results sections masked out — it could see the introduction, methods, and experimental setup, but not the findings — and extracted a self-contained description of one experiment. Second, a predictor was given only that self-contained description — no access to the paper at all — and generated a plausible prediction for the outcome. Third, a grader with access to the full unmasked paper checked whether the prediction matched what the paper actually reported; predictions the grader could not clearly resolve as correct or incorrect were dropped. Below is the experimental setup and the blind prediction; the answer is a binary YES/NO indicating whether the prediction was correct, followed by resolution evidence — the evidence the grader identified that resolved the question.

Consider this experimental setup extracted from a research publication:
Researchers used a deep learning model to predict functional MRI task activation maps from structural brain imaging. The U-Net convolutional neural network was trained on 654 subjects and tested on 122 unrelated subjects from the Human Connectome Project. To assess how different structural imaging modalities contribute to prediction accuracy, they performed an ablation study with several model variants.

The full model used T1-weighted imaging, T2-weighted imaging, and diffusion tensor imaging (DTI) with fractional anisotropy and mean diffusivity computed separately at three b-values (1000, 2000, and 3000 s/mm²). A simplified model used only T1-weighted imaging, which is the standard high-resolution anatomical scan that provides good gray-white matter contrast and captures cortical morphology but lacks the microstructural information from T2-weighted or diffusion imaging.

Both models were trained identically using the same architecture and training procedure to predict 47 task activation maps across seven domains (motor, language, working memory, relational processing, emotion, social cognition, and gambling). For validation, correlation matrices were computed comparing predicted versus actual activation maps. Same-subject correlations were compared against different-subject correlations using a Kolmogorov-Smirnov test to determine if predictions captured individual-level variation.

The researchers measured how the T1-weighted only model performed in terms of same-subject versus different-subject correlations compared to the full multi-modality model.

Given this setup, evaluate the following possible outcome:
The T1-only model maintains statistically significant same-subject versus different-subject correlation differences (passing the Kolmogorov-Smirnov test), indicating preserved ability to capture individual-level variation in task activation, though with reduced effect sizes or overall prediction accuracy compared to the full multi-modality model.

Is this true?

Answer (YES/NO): YES